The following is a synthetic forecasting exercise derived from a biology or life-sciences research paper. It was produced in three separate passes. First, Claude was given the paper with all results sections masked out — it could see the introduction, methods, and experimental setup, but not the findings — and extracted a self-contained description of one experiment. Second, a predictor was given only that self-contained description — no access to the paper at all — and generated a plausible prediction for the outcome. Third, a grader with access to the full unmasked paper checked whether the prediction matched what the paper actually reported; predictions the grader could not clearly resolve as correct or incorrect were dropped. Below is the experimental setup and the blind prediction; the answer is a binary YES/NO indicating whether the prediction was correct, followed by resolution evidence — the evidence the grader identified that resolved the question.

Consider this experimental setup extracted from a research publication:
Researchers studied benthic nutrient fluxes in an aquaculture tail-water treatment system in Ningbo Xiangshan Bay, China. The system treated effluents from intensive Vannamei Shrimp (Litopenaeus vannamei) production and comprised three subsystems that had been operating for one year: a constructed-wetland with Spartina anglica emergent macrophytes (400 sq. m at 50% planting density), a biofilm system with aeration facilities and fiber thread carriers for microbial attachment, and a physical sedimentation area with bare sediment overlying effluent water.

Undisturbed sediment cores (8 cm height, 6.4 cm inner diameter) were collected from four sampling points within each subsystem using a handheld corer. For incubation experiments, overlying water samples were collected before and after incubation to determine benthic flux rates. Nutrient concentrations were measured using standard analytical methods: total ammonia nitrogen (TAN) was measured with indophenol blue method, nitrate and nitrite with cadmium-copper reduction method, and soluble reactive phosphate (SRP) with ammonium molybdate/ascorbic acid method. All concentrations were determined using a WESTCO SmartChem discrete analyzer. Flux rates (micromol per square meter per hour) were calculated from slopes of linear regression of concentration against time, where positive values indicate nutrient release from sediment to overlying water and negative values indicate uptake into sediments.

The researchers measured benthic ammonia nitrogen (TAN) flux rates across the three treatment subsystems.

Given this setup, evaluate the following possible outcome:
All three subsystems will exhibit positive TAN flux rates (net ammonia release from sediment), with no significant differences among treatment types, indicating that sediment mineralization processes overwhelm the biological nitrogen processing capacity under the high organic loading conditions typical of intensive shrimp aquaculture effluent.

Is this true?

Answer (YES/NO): NO